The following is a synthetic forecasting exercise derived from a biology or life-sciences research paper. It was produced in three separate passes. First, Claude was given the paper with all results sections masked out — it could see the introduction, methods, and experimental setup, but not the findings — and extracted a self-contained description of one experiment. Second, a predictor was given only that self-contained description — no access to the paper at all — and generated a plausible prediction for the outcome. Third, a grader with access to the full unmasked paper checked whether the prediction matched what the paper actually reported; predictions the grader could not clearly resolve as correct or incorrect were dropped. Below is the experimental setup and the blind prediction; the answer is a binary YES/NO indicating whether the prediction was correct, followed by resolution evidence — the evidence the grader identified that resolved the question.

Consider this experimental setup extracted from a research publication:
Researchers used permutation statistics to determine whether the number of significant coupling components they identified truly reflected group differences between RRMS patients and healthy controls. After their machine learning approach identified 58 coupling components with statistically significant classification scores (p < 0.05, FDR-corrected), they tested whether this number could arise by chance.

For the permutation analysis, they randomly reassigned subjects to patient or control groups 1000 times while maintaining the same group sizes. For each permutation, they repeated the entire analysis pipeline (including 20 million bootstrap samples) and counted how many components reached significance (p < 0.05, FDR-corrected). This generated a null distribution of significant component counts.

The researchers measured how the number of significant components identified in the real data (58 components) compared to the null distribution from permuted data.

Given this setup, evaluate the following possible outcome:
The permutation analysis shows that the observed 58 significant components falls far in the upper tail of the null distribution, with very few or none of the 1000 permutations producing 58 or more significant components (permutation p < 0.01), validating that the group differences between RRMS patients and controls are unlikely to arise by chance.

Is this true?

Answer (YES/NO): YES